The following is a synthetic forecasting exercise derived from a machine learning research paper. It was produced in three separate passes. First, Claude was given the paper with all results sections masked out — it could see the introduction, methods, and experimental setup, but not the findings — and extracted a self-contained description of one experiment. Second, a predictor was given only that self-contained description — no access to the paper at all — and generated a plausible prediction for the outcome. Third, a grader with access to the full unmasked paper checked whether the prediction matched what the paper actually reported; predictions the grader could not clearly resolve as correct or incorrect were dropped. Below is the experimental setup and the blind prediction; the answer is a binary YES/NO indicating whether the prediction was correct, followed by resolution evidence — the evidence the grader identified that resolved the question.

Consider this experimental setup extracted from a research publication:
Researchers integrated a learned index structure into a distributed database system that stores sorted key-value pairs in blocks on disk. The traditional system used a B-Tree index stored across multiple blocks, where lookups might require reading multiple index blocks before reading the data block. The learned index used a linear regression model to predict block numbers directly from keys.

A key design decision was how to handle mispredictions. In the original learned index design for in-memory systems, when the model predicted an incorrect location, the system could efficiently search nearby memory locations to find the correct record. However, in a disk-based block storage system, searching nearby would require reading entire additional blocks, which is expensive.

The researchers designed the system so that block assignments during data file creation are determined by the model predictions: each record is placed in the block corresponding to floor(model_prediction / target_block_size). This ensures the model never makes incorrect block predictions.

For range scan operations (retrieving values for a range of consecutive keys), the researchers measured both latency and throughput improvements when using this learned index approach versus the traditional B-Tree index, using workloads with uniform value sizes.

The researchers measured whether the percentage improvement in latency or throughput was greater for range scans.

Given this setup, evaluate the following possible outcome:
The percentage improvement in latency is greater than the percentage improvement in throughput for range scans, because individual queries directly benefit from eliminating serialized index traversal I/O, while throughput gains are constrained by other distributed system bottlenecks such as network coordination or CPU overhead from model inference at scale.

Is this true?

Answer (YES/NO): NO